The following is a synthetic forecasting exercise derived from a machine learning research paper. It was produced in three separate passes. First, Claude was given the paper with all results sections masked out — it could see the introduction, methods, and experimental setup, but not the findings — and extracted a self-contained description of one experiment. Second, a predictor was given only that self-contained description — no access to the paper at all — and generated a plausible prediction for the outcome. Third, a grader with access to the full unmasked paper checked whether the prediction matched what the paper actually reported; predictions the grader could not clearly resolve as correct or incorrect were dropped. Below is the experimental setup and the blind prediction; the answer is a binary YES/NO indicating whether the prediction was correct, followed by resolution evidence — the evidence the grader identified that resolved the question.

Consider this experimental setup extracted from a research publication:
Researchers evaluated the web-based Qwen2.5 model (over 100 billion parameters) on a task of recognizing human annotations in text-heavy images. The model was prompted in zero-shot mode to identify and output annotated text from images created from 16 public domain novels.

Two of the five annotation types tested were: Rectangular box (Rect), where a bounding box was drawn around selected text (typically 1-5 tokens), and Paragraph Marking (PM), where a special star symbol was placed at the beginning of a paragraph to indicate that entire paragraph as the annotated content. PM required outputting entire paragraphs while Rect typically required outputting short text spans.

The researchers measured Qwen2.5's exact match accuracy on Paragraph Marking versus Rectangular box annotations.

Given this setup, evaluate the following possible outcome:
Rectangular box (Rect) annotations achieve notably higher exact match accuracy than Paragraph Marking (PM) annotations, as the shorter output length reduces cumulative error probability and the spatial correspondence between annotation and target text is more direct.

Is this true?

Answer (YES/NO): YES